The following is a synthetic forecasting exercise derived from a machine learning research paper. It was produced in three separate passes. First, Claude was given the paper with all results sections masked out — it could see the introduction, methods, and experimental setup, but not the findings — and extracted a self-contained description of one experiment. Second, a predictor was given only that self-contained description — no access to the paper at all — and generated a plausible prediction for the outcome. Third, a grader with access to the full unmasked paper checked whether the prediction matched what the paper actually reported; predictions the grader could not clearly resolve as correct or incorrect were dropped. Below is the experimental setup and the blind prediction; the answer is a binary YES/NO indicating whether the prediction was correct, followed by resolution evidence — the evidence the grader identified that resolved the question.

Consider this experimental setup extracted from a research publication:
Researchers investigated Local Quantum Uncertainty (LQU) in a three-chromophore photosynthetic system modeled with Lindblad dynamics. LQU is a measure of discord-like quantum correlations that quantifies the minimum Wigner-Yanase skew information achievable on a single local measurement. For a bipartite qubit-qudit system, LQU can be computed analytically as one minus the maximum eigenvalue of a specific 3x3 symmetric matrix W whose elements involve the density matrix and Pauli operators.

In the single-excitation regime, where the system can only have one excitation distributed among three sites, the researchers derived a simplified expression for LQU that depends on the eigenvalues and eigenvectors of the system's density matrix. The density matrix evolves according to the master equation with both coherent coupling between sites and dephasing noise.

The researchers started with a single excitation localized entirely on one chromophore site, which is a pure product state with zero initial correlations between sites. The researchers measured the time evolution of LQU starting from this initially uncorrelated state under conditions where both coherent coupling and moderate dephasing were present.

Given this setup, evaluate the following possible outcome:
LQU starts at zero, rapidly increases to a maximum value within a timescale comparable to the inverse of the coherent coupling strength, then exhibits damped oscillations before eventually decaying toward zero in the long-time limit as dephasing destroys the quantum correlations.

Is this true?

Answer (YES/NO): NO